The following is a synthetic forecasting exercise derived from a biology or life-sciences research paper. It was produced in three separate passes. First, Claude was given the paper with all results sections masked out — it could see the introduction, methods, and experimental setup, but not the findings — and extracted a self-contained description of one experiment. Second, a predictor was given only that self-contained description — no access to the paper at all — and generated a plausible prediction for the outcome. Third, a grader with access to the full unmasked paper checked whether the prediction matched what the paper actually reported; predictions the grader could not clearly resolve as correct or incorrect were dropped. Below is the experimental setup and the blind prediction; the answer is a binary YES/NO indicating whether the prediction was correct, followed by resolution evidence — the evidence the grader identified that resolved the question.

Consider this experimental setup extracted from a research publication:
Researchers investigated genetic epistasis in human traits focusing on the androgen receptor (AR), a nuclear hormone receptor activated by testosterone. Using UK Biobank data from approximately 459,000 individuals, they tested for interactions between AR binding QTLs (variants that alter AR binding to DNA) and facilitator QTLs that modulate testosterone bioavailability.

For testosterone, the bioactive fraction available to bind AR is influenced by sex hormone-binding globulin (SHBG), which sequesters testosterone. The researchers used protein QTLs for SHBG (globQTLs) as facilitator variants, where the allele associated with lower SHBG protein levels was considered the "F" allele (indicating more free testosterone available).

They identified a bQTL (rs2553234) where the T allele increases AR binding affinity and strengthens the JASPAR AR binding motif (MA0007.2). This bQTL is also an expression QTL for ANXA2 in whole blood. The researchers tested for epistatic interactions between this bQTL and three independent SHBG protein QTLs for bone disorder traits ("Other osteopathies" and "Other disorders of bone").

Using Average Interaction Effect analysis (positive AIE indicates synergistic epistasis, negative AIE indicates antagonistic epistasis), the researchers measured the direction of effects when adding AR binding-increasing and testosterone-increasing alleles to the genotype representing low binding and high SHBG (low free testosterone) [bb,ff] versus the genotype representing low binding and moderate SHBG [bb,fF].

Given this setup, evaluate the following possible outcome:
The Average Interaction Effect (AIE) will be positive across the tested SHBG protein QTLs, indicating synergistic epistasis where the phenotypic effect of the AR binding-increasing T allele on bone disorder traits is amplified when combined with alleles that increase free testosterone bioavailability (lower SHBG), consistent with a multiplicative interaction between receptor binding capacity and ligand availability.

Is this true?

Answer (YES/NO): NO